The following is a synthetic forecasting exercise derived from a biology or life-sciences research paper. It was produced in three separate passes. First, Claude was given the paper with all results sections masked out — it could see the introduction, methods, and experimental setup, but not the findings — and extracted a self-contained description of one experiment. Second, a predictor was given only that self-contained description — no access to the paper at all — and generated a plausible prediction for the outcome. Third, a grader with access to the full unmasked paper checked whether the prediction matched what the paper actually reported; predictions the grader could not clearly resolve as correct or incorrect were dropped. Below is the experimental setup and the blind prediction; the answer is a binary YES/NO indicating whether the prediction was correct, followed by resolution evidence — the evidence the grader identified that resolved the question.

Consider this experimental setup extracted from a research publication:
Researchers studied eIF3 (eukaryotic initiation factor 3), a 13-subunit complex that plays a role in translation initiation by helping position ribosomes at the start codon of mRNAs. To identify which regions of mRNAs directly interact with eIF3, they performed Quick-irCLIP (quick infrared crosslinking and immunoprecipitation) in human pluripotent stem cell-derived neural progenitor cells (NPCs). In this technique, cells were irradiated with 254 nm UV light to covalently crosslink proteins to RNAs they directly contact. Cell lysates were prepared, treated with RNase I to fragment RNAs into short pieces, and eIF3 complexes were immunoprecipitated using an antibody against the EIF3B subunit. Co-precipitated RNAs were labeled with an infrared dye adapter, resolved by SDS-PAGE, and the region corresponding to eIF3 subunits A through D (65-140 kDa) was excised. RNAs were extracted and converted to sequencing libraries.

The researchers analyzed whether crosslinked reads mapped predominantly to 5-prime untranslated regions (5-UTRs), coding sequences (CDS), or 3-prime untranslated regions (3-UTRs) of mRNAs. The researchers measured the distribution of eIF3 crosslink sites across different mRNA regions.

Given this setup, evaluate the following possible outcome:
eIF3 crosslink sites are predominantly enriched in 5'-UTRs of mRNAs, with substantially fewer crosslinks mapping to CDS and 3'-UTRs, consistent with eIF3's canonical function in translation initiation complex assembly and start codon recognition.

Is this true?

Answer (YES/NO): NO